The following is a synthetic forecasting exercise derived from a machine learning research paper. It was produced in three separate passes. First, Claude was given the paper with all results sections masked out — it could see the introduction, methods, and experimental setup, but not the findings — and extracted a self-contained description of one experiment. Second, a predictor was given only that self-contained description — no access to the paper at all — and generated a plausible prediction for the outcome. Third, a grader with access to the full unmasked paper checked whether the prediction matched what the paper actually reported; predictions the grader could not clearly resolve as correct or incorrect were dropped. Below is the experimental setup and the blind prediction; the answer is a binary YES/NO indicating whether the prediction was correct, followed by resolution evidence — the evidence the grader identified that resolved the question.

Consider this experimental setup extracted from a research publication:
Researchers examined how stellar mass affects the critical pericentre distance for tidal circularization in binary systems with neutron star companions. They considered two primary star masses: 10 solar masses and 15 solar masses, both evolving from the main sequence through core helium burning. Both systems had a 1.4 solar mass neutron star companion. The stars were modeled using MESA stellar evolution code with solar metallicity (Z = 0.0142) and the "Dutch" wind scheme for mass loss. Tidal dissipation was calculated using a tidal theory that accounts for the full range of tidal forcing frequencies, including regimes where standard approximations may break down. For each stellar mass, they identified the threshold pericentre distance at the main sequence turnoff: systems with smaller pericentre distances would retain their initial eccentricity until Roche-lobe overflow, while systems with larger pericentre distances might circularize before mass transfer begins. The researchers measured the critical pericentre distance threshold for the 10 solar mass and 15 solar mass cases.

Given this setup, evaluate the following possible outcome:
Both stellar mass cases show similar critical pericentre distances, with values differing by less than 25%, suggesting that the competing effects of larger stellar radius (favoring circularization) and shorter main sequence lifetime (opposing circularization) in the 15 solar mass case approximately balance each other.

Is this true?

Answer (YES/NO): NO